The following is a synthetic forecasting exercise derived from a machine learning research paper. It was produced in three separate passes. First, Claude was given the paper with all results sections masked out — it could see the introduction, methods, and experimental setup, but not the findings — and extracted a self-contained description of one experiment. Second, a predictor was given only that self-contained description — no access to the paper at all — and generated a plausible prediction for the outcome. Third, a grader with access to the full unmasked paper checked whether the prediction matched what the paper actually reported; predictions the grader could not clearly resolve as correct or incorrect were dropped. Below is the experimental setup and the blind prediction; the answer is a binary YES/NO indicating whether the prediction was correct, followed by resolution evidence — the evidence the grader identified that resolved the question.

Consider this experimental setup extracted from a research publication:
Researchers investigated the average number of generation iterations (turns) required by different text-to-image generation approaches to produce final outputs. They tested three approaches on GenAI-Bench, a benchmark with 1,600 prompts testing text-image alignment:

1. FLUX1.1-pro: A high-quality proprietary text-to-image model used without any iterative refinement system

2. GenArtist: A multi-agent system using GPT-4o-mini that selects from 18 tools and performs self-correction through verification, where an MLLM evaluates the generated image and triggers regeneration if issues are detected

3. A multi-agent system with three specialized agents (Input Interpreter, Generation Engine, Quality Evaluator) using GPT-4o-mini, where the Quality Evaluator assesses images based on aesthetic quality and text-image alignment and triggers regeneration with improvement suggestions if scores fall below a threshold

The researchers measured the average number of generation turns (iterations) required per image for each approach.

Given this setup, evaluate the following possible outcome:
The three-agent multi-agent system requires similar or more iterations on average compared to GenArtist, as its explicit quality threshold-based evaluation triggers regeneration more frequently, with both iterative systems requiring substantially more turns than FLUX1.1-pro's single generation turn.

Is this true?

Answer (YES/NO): NO